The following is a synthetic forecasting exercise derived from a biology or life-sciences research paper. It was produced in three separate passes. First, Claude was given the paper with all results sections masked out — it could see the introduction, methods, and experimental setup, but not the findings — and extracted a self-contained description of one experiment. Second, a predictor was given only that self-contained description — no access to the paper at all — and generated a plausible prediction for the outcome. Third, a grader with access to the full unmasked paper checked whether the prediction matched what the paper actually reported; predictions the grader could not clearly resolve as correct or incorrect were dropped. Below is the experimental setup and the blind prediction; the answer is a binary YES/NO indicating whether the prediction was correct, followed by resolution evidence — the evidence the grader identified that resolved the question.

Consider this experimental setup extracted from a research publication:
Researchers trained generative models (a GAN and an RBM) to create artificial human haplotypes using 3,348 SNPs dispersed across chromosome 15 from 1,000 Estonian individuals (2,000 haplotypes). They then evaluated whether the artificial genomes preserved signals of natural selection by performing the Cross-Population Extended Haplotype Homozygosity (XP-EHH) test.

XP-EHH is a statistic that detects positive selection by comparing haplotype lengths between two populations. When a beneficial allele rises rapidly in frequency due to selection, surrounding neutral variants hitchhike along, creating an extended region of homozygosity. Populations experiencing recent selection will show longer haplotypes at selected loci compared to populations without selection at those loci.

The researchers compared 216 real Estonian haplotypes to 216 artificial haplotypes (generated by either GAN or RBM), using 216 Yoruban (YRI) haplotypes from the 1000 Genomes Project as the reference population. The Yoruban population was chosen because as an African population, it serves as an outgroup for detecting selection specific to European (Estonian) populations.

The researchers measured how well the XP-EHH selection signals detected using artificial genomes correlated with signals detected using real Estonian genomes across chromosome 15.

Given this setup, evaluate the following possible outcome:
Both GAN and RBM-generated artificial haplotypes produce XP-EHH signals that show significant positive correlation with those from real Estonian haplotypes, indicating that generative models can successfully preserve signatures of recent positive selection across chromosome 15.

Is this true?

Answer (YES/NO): YES